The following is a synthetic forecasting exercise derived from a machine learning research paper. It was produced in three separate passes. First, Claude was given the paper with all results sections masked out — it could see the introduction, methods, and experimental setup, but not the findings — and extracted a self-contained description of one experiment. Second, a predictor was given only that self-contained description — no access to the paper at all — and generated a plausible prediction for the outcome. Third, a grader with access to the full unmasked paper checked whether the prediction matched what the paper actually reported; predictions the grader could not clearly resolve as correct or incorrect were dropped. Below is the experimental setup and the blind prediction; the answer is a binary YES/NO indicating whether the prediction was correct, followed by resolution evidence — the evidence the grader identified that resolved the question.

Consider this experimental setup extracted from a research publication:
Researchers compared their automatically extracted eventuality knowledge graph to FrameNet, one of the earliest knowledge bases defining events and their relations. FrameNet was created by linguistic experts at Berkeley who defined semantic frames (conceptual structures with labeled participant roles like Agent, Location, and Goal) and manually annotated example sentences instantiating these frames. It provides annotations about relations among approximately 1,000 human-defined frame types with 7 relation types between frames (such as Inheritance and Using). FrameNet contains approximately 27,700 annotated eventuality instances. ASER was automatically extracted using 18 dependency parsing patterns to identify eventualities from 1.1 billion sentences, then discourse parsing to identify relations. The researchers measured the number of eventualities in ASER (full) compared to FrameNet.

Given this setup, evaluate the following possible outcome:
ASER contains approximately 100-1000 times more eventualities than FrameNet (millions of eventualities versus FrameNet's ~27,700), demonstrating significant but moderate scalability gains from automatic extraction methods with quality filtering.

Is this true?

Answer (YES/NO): NO